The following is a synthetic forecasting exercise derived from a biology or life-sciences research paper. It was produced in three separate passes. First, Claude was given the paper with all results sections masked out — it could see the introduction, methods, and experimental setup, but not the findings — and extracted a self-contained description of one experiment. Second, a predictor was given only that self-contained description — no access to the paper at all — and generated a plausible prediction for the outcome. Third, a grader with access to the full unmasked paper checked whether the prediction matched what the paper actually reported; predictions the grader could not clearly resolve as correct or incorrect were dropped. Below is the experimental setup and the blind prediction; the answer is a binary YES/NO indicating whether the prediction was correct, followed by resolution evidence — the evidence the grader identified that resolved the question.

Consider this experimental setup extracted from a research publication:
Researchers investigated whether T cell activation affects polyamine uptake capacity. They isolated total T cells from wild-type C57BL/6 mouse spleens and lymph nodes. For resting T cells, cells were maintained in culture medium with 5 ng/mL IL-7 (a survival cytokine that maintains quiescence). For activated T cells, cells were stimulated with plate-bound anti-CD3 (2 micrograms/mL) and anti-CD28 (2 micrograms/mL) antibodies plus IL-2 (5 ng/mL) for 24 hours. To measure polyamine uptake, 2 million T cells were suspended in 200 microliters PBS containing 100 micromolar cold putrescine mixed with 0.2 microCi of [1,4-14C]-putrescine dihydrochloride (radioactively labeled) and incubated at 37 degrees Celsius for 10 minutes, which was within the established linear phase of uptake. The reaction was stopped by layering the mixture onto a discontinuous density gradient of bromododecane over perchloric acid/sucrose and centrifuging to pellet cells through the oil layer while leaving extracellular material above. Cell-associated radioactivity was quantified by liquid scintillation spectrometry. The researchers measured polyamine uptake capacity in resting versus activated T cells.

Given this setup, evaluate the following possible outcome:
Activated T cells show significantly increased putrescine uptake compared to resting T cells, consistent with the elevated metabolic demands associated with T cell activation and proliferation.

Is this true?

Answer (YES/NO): YES